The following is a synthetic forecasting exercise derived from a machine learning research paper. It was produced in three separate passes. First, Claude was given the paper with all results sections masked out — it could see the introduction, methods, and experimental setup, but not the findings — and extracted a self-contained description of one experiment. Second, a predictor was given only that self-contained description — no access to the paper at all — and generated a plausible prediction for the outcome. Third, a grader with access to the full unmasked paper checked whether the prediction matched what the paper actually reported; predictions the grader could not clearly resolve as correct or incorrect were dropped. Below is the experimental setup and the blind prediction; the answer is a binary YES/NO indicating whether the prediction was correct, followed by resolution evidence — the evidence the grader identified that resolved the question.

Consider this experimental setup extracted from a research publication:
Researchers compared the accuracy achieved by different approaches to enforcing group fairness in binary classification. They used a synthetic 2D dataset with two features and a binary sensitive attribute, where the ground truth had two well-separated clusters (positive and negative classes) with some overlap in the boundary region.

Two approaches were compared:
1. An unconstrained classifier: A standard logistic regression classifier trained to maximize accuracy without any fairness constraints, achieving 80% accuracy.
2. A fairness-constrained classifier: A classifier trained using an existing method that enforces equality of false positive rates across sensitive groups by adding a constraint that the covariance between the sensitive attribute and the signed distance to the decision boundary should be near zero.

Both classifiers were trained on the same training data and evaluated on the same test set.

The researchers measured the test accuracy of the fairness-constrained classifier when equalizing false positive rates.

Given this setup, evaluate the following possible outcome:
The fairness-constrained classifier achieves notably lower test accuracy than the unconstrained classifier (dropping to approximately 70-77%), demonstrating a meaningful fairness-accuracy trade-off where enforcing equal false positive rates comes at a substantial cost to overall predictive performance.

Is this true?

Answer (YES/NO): NO